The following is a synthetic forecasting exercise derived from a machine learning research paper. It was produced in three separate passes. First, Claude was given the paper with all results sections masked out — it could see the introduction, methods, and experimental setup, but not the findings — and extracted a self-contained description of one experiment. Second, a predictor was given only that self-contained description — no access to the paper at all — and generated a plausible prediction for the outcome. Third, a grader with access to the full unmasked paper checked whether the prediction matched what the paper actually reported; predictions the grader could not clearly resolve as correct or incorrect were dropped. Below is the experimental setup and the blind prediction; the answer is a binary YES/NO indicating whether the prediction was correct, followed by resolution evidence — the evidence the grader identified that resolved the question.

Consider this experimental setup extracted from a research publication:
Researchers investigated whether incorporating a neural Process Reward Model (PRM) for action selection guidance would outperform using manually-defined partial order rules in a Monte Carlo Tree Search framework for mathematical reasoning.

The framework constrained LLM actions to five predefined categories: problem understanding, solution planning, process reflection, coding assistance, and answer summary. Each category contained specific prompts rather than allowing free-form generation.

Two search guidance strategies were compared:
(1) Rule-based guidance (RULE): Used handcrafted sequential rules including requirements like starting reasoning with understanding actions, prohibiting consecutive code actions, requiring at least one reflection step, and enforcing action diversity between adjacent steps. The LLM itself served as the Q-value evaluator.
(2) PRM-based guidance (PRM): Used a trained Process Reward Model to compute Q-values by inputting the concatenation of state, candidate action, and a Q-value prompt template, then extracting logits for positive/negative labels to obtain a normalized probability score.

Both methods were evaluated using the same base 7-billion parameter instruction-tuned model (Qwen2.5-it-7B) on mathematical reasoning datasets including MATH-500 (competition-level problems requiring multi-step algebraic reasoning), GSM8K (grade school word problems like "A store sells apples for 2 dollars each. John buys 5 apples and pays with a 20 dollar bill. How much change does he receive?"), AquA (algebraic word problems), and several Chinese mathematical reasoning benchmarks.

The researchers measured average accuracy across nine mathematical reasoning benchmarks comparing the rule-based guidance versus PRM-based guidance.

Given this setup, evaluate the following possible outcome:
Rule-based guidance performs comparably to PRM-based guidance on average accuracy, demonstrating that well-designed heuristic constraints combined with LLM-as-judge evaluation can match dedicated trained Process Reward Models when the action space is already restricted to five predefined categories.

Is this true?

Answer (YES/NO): NO